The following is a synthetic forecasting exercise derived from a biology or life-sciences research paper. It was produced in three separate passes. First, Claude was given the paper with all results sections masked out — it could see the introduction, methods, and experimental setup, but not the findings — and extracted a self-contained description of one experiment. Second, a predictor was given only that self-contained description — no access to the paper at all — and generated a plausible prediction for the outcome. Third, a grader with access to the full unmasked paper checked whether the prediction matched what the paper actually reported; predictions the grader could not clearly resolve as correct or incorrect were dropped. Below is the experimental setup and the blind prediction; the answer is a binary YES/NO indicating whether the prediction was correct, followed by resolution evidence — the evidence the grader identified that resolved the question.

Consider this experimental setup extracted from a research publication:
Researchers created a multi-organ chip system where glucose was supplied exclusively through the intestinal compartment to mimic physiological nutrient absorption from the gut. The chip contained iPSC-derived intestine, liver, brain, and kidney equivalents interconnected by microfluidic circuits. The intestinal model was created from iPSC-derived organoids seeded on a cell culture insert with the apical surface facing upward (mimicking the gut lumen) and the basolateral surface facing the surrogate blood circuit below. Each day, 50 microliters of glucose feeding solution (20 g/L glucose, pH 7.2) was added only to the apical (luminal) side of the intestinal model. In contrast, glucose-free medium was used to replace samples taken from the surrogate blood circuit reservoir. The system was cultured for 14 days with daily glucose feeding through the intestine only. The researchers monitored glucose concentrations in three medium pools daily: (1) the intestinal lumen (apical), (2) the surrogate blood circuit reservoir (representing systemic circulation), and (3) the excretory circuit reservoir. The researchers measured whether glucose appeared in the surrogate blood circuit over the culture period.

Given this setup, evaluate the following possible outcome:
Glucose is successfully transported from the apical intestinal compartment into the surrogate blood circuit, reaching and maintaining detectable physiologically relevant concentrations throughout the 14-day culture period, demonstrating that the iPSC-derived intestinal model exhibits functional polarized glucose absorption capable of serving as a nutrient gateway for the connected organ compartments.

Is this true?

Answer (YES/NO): YES